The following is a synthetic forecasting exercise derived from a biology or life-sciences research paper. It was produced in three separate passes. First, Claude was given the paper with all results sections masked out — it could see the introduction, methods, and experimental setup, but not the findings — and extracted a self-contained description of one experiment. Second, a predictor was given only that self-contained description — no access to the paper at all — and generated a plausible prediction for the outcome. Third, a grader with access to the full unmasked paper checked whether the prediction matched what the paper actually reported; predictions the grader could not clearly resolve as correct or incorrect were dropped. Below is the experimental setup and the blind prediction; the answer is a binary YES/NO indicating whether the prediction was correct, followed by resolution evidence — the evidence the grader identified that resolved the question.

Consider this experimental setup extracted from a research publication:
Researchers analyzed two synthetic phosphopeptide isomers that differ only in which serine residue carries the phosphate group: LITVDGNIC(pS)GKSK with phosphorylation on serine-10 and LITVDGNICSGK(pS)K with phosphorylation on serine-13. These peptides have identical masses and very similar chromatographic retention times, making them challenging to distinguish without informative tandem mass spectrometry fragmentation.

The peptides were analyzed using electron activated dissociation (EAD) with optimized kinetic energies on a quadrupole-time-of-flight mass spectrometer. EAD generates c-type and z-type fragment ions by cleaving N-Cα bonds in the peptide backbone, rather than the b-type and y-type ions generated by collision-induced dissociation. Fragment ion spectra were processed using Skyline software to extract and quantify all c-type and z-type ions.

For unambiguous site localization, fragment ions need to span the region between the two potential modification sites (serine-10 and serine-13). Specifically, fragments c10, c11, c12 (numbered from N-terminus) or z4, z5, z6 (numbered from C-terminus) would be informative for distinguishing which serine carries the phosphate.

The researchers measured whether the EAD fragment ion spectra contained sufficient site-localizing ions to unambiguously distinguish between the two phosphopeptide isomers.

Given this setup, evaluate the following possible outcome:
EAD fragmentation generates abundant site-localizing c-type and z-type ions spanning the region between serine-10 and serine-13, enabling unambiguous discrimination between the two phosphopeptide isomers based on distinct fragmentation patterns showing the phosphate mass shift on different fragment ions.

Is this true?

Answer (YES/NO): YES